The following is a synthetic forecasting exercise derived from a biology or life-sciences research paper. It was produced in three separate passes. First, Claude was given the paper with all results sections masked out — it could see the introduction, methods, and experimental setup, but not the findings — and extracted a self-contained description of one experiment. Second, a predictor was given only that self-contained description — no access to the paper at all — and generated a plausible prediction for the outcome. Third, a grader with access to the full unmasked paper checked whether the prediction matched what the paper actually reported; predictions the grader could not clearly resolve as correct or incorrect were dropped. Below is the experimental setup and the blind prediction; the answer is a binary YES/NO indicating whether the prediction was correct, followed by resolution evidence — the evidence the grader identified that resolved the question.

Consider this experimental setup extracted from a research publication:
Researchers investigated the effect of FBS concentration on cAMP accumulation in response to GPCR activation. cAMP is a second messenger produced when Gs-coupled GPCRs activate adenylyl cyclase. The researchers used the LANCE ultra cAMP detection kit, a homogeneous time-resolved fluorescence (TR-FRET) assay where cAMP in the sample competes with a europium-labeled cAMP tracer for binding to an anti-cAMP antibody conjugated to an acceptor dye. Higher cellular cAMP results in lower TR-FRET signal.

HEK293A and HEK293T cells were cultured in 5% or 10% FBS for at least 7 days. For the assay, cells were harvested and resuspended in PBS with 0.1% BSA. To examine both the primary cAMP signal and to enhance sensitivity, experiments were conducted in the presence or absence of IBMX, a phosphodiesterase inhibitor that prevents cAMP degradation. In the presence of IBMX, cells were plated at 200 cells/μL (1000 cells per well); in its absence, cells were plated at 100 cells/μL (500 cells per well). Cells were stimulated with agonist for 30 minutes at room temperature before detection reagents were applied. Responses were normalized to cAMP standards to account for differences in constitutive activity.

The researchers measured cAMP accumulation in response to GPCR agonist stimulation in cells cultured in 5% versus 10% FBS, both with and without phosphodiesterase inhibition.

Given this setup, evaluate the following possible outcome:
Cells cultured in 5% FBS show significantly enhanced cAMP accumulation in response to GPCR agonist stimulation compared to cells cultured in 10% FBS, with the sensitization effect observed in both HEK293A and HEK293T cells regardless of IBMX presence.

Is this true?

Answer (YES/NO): NO